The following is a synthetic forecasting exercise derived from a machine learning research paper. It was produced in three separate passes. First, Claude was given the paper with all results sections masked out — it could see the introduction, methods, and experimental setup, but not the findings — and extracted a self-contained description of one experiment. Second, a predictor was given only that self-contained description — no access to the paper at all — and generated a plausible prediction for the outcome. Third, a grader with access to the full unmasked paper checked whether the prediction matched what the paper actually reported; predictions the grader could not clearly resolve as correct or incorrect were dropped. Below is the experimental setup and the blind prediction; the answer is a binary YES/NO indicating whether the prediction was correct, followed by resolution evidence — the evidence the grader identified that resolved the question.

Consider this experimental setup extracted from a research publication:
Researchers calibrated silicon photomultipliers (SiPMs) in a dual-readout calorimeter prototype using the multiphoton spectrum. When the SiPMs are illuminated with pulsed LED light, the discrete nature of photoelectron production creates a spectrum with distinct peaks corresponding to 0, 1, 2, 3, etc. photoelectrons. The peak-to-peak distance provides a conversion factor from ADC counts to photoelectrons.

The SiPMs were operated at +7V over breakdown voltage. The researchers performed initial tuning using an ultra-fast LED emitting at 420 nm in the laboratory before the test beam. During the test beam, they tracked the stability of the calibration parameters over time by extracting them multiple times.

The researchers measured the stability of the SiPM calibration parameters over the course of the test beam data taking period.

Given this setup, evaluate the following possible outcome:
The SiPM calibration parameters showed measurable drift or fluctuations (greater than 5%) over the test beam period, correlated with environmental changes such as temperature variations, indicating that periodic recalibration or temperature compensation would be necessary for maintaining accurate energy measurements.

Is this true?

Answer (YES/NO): NO